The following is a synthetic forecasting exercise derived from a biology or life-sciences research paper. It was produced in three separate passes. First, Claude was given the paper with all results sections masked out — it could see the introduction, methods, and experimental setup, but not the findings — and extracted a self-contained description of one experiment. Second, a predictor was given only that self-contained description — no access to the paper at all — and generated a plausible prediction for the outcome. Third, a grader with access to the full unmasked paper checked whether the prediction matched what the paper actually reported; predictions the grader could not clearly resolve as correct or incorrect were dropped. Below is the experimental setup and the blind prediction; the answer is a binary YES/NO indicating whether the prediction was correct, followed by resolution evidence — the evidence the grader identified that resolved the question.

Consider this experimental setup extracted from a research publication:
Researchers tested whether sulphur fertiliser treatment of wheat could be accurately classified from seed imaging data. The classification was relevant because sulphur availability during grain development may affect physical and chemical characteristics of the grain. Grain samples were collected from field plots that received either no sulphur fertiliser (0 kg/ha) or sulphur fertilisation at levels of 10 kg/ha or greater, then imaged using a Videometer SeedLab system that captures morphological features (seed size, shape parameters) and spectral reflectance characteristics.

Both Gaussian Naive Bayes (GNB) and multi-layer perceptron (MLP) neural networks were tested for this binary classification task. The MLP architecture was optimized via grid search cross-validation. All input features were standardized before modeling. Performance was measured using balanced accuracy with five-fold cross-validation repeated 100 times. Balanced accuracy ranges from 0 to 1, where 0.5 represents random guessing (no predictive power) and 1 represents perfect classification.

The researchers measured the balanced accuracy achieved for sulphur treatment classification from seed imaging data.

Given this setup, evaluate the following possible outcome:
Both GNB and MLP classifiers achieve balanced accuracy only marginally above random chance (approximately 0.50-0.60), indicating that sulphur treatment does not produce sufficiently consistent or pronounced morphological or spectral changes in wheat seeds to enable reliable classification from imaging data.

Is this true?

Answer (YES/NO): NO